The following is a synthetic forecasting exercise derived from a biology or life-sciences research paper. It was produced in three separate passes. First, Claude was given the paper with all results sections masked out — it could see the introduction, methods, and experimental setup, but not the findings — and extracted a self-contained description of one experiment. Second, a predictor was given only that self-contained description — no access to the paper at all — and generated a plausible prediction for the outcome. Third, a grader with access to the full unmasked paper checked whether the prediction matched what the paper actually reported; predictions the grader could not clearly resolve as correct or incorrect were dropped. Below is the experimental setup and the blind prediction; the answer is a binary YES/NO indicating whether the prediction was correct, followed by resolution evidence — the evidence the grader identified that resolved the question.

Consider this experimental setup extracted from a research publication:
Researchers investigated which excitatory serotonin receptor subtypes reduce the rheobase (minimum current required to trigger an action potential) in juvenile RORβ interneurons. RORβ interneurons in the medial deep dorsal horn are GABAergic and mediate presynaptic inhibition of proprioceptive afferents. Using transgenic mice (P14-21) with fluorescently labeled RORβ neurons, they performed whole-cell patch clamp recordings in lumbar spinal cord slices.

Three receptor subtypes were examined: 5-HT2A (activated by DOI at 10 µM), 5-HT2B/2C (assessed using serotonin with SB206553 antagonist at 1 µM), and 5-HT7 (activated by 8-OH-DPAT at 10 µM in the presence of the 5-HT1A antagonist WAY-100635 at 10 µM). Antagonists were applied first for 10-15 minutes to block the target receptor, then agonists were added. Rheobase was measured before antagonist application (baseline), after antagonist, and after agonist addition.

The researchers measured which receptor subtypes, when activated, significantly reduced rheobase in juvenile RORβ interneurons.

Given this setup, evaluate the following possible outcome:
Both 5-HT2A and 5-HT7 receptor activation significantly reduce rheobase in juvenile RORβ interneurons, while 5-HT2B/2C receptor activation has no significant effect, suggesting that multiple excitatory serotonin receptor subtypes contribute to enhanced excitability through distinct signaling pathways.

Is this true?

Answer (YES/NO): NO